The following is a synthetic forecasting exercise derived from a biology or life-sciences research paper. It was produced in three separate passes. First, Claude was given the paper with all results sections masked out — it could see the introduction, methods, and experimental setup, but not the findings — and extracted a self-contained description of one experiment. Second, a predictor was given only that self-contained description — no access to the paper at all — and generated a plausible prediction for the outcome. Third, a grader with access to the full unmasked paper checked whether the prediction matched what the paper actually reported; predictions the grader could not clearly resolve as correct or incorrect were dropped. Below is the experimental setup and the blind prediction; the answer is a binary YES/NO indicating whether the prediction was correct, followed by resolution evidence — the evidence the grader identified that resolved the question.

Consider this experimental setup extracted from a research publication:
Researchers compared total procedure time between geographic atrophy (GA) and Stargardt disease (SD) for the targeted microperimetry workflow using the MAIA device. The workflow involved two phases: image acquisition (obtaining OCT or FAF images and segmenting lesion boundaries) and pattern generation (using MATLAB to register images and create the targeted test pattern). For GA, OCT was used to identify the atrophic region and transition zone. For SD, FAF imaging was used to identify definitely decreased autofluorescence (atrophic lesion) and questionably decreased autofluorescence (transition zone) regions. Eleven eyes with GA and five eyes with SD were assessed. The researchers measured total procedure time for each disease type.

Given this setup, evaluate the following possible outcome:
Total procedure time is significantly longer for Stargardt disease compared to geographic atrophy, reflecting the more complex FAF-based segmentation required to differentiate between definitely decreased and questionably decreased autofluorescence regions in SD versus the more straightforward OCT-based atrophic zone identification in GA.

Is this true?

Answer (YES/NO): NO